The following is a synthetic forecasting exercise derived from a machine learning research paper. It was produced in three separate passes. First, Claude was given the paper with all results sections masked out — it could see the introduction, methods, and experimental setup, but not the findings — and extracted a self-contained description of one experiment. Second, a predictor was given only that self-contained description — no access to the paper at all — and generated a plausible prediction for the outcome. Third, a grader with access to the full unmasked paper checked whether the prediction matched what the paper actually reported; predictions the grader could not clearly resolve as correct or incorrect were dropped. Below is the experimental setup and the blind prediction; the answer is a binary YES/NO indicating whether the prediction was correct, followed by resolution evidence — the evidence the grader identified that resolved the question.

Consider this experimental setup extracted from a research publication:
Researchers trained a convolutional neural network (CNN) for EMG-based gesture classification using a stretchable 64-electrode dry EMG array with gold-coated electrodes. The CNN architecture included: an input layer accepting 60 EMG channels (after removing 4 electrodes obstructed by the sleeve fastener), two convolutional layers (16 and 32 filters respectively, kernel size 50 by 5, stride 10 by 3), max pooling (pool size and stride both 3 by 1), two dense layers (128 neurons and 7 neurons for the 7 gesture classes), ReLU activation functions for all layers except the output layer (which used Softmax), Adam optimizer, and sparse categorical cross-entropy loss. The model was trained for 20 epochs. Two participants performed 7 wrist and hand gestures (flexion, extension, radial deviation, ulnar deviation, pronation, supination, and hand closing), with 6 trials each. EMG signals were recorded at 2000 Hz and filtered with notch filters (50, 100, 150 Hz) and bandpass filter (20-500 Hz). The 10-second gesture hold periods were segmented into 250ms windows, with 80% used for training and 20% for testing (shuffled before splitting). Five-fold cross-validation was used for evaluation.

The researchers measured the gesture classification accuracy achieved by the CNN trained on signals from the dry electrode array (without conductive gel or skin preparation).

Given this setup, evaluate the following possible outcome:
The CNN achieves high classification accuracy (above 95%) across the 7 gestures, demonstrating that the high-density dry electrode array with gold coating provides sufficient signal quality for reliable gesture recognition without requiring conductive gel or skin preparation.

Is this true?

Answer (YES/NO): YES